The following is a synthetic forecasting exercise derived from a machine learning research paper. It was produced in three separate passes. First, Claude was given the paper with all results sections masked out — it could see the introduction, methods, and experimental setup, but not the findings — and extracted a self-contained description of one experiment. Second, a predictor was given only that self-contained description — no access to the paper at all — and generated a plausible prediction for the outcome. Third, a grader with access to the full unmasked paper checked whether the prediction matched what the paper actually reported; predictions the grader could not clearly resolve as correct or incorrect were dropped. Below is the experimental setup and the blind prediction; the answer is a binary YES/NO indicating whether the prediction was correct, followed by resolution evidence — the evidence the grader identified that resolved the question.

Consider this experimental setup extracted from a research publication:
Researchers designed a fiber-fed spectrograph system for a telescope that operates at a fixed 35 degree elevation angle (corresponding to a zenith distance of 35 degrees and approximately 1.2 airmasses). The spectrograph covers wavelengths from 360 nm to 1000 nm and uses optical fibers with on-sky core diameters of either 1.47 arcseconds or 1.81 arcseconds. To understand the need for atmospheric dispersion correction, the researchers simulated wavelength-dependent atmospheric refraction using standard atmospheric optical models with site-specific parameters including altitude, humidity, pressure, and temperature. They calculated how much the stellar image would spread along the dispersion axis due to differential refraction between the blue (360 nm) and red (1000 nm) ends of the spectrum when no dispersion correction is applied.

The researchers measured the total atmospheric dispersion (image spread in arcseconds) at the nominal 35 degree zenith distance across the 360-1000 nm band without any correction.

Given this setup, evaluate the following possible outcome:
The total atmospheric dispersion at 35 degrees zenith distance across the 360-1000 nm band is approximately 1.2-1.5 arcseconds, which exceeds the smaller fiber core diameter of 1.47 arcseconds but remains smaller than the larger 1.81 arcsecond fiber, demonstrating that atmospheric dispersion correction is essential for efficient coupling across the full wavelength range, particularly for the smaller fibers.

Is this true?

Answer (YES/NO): NO